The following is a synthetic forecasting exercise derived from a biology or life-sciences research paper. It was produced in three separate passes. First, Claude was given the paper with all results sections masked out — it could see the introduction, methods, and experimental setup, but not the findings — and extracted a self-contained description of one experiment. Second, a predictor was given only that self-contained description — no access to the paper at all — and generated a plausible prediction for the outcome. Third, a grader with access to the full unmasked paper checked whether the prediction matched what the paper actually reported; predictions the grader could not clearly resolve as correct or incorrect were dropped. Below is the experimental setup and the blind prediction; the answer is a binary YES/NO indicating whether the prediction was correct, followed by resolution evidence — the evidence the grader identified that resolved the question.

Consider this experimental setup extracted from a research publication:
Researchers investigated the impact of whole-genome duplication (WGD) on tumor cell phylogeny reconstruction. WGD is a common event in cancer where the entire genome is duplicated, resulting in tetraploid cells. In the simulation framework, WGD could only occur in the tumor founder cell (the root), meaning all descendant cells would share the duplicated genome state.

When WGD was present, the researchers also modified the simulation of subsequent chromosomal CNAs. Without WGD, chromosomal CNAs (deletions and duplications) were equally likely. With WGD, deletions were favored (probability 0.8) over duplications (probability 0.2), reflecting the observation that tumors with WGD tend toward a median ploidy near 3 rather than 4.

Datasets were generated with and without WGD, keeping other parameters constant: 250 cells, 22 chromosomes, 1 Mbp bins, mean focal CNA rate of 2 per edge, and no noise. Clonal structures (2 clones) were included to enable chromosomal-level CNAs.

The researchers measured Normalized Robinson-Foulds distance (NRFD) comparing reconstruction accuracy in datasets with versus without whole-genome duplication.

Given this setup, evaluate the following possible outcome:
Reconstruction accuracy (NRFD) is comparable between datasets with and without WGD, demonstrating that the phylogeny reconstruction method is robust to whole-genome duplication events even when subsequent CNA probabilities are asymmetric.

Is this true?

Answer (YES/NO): YES